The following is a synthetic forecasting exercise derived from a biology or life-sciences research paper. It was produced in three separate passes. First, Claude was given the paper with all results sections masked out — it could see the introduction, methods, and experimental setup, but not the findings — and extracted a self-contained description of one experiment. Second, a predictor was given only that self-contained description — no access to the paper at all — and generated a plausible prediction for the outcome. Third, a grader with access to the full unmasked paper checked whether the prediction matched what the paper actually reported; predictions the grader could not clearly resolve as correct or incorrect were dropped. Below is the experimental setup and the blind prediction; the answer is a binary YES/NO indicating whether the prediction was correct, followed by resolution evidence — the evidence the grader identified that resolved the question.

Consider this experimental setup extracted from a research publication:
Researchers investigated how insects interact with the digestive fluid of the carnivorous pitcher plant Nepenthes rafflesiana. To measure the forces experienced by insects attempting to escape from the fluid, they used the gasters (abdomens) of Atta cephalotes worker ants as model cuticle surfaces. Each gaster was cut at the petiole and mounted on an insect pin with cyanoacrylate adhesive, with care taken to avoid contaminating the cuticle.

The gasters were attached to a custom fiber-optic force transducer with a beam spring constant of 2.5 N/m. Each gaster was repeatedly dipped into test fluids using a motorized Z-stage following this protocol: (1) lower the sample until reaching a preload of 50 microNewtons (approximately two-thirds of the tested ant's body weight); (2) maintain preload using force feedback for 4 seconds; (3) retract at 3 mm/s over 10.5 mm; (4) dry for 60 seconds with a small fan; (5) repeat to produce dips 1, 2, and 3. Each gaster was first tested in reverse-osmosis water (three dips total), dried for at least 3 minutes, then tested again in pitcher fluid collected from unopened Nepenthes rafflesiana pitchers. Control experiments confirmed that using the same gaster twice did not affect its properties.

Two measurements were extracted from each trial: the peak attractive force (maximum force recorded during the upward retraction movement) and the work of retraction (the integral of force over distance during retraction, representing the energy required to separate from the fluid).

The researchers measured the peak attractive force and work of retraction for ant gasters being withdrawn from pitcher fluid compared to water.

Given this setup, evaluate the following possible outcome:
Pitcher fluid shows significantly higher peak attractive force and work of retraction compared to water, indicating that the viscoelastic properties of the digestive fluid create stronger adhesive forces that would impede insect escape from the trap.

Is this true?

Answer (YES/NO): NO